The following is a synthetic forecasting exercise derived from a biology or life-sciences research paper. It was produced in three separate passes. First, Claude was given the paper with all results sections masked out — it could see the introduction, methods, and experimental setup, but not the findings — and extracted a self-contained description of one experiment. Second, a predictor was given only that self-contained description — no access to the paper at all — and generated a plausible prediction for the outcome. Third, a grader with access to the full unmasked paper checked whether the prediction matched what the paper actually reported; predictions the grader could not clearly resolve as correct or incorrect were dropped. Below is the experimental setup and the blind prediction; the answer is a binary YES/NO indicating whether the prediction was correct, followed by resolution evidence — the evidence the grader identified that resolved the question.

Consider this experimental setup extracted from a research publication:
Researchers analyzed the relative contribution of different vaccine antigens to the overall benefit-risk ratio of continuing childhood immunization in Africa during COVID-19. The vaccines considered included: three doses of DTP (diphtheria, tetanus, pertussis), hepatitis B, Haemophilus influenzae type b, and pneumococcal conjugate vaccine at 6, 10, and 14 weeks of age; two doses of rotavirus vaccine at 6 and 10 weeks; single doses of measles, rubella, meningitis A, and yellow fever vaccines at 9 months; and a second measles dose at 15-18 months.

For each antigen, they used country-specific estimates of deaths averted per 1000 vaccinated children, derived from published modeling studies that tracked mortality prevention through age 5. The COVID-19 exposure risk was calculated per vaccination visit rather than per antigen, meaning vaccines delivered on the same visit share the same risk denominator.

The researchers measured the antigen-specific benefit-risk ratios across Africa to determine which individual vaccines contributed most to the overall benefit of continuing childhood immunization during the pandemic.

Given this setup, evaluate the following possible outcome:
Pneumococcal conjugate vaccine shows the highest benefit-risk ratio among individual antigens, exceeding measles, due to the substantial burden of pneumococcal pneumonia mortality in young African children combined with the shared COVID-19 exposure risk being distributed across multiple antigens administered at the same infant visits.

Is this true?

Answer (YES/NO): NO